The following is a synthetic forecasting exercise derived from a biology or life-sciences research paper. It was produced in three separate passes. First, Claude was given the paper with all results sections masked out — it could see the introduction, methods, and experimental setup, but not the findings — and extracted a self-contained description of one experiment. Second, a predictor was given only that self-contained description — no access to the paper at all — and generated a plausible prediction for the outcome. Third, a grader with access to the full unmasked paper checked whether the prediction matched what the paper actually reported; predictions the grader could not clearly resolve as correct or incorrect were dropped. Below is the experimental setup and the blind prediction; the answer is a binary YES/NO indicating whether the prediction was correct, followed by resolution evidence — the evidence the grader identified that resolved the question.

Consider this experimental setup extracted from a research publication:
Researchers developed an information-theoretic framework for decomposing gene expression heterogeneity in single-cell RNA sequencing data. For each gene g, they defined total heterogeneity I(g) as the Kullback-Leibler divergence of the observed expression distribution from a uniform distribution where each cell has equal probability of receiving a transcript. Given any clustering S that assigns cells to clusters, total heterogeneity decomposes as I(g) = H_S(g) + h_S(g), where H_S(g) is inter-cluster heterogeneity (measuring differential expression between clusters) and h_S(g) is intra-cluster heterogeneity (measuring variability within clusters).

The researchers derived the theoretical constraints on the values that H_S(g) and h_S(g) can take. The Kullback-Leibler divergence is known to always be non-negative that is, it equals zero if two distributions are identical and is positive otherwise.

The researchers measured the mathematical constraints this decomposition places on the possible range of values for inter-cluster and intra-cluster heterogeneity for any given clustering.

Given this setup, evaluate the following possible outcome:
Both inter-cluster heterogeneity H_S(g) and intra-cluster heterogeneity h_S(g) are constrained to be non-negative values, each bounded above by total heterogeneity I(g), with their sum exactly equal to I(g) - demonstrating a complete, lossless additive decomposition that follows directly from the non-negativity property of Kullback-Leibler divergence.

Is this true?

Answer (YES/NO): YES